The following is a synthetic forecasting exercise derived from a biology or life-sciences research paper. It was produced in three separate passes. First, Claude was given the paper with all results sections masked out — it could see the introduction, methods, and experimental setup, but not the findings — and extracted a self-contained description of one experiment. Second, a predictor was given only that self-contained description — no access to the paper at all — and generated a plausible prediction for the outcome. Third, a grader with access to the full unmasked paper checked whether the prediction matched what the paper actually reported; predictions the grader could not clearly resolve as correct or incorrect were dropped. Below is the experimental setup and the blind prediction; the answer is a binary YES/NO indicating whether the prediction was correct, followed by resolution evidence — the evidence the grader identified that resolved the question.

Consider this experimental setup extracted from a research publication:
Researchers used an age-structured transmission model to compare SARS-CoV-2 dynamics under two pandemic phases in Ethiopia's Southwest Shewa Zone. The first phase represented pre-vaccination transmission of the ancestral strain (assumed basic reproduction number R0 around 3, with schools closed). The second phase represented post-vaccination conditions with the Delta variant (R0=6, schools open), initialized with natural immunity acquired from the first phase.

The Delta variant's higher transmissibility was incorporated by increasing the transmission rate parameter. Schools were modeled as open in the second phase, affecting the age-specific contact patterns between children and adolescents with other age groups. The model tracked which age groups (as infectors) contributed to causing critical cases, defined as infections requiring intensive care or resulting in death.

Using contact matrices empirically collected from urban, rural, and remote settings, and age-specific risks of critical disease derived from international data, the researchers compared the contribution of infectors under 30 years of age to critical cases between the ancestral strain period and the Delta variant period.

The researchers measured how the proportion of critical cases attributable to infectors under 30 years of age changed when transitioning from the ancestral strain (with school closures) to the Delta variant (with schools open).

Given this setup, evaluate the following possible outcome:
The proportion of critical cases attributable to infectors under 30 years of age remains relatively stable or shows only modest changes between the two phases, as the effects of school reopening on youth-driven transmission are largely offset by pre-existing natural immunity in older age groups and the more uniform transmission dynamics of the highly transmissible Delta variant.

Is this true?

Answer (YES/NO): NO